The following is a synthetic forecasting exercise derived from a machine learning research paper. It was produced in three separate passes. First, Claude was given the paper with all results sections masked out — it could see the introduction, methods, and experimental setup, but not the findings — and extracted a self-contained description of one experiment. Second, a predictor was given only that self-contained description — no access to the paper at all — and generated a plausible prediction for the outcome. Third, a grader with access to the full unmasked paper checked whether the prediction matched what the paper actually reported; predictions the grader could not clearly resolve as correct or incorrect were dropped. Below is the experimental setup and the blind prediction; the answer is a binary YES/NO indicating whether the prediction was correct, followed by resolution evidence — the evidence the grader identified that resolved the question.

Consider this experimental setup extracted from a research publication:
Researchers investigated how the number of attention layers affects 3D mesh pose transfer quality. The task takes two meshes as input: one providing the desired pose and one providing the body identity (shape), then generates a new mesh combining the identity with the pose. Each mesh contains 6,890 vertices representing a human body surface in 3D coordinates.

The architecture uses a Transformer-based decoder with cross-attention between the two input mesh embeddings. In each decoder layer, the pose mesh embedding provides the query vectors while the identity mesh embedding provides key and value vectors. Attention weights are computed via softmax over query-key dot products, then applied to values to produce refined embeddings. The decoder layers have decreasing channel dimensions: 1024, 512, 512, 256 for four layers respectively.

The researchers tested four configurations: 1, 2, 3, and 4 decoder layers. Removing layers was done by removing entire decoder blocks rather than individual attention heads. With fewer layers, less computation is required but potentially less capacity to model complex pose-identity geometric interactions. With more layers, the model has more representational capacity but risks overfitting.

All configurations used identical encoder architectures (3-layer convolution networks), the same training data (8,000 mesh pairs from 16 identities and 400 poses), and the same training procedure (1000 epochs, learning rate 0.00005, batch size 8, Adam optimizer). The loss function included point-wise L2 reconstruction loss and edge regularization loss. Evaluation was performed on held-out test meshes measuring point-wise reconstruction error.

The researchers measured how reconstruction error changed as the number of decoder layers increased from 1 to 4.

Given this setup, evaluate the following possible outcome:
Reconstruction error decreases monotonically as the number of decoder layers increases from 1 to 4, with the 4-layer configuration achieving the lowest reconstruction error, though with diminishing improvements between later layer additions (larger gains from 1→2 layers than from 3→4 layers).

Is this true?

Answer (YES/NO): NO